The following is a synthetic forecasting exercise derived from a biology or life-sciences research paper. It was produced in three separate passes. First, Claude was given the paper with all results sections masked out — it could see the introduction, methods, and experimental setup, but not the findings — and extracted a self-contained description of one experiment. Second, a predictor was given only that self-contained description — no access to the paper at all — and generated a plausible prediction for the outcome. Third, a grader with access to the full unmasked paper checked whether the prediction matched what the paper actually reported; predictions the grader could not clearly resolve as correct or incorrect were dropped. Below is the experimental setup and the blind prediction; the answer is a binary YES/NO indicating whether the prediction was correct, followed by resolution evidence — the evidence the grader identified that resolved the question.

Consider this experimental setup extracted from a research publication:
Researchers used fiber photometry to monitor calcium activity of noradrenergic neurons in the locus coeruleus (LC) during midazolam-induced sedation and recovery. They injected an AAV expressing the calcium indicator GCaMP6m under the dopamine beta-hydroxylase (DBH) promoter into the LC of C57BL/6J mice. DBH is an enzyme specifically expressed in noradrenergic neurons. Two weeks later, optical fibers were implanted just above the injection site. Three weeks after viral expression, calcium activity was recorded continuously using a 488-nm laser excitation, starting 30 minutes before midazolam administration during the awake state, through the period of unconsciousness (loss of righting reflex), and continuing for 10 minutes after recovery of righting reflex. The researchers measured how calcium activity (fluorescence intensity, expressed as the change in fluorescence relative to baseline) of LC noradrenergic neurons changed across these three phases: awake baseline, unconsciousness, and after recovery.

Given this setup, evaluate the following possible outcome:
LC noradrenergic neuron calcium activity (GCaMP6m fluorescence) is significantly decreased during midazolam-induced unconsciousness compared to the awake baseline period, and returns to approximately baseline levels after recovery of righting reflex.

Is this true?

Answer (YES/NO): YES